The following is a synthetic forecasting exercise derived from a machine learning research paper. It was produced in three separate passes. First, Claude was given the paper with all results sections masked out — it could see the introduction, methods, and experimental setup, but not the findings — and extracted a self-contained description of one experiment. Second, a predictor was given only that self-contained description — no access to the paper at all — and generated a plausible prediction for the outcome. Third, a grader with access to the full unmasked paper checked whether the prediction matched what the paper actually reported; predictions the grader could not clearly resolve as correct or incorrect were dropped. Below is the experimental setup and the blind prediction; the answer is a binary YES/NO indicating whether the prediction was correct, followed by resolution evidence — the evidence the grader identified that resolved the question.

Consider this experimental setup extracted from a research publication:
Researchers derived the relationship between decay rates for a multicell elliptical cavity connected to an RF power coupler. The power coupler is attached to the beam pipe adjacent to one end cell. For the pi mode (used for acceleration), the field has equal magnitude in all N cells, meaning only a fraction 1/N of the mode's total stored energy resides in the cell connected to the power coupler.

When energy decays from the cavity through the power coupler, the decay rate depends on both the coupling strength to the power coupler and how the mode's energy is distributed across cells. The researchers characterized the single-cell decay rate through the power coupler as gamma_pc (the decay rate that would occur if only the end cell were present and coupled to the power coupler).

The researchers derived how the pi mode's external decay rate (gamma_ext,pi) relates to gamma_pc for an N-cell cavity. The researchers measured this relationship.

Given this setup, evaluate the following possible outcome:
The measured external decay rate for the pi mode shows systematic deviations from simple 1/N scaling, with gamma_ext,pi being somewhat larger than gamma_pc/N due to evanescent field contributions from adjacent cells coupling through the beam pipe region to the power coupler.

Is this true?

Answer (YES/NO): NO